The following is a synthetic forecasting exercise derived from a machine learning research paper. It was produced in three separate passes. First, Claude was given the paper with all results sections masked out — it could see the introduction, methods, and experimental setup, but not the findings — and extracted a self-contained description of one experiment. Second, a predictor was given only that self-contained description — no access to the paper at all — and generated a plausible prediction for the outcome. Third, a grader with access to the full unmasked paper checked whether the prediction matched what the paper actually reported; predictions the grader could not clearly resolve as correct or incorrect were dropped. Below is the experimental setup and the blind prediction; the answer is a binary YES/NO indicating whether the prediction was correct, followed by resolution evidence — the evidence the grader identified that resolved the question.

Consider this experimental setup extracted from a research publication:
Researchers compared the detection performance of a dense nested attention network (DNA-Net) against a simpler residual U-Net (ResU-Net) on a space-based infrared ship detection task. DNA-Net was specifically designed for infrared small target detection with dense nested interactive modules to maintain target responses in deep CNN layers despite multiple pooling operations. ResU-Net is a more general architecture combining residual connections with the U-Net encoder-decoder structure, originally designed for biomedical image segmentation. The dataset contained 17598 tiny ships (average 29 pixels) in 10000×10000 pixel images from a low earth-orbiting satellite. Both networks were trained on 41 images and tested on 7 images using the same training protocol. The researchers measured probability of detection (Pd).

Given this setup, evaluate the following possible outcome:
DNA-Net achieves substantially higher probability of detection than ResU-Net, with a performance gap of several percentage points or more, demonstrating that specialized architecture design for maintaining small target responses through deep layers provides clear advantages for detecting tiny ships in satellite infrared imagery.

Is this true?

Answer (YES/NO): NO